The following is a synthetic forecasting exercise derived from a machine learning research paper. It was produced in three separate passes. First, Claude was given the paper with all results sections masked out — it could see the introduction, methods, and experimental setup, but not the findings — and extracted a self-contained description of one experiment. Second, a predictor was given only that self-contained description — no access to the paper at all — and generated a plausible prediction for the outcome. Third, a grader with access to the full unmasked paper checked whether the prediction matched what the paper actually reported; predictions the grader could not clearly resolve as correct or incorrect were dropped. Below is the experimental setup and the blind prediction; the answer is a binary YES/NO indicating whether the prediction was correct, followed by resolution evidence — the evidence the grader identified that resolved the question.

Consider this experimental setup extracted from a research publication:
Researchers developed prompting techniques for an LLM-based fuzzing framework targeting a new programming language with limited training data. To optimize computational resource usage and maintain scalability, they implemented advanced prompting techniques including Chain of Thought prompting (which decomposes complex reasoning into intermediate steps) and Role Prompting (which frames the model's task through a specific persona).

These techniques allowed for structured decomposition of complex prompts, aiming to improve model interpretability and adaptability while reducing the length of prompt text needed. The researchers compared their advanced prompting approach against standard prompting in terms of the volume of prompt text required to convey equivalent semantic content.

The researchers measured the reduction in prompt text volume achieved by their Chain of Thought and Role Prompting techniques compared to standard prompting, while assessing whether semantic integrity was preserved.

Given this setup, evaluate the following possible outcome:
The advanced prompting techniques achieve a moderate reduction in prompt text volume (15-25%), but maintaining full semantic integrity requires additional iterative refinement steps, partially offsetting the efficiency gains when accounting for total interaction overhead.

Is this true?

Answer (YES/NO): NO